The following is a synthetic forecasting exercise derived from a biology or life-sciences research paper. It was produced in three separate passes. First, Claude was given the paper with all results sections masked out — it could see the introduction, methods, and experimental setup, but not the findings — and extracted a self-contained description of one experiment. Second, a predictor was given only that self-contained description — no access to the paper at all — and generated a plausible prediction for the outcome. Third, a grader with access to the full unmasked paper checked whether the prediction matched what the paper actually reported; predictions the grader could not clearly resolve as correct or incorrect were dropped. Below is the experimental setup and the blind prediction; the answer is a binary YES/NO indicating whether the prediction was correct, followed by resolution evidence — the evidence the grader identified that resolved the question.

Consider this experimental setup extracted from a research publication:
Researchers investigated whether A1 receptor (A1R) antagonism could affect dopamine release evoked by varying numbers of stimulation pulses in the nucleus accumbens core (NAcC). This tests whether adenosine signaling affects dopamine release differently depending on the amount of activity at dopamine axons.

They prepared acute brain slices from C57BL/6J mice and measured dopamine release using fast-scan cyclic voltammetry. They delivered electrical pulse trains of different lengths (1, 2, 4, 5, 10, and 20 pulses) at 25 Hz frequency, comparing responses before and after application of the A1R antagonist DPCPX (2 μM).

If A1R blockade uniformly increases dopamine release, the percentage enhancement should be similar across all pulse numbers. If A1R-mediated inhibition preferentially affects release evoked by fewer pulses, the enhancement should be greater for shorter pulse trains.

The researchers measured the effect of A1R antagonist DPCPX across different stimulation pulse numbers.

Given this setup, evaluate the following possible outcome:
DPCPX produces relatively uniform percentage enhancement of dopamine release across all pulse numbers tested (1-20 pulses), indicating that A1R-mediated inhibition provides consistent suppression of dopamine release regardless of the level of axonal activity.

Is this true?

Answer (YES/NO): NO